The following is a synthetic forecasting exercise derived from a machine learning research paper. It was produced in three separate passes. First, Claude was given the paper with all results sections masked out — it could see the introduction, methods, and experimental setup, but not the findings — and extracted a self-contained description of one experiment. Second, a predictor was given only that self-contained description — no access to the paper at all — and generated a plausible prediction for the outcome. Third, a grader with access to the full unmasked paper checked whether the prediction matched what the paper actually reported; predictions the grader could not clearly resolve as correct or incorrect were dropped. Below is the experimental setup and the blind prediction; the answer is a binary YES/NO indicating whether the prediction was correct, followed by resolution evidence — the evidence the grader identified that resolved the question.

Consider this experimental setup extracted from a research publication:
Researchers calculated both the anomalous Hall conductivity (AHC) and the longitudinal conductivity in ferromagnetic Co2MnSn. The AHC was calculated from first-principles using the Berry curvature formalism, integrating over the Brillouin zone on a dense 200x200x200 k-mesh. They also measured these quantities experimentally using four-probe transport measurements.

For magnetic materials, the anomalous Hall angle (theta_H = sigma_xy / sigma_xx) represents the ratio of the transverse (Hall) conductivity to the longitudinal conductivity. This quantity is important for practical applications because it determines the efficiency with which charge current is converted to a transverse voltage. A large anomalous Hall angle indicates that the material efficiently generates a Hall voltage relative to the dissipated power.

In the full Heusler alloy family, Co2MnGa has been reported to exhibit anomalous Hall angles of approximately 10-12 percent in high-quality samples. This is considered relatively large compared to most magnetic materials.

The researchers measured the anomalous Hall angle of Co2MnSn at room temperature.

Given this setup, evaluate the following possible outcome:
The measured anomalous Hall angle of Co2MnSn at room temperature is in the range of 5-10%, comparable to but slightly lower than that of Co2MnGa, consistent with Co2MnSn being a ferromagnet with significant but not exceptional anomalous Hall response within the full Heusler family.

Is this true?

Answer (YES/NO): NO